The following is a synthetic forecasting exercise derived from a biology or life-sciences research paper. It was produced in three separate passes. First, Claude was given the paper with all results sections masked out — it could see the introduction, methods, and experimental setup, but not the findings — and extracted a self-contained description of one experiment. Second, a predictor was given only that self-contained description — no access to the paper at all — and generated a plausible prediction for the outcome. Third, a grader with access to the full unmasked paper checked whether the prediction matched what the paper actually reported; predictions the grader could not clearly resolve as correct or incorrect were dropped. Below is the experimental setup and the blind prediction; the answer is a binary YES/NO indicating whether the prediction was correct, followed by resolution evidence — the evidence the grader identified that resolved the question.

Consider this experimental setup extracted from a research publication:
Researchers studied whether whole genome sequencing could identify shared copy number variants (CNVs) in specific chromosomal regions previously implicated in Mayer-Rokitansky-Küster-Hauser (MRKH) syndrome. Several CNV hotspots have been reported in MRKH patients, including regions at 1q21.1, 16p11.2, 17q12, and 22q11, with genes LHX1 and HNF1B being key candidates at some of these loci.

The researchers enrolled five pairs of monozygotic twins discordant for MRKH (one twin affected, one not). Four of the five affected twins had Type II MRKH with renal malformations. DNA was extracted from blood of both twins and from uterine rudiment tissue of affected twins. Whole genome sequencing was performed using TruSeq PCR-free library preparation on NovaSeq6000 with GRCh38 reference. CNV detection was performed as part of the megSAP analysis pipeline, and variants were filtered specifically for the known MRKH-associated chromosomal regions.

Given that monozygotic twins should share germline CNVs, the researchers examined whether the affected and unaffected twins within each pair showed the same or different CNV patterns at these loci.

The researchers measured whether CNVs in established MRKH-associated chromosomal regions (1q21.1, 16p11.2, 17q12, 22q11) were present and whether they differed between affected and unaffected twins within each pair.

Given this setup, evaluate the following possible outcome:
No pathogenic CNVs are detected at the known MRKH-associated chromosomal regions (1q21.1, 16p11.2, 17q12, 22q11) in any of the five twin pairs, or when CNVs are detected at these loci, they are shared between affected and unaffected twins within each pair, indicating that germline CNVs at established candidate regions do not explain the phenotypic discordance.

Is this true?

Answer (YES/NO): YES